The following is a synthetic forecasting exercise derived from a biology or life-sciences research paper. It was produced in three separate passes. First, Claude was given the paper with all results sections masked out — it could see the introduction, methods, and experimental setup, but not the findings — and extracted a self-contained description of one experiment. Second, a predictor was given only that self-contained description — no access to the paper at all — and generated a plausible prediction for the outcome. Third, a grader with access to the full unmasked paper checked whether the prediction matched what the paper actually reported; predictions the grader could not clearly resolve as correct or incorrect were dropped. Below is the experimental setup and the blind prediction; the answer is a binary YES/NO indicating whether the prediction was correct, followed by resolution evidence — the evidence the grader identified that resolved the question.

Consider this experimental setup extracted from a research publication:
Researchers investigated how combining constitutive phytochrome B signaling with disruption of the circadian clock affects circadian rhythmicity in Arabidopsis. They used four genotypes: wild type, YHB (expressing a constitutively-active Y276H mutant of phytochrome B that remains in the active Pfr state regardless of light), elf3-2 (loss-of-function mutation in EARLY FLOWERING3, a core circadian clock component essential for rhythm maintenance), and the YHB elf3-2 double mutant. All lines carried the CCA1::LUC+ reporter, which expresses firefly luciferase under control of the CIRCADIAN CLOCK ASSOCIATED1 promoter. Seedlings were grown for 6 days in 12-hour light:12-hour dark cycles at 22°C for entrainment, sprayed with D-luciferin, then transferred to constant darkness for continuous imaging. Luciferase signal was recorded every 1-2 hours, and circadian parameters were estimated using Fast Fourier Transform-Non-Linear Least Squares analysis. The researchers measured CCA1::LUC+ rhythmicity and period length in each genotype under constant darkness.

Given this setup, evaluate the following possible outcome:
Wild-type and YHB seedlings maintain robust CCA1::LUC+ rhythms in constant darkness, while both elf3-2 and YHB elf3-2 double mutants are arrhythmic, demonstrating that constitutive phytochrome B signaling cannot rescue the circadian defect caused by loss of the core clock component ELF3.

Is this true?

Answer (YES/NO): NO